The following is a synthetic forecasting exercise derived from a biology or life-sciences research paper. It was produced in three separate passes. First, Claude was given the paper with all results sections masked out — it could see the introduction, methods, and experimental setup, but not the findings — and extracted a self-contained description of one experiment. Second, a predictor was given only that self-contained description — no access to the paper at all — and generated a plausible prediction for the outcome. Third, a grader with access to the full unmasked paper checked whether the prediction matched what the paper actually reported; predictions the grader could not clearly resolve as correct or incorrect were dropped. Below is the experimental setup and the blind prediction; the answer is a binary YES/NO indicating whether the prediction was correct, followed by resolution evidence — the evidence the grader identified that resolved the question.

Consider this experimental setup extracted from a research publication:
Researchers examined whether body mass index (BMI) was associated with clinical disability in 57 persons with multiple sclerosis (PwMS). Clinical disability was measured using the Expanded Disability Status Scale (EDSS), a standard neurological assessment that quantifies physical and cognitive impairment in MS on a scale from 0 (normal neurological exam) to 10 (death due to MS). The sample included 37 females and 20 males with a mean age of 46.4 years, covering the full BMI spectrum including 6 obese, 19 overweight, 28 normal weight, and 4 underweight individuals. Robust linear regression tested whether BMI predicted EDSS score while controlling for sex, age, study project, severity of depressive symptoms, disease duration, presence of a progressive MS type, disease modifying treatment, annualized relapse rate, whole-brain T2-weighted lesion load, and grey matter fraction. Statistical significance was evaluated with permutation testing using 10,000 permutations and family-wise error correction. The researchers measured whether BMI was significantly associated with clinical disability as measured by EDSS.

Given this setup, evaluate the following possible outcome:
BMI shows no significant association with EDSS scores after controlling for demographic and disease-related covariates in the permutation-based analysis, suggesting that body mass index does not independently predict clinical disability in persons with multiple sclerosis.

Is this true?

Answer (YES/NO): YES